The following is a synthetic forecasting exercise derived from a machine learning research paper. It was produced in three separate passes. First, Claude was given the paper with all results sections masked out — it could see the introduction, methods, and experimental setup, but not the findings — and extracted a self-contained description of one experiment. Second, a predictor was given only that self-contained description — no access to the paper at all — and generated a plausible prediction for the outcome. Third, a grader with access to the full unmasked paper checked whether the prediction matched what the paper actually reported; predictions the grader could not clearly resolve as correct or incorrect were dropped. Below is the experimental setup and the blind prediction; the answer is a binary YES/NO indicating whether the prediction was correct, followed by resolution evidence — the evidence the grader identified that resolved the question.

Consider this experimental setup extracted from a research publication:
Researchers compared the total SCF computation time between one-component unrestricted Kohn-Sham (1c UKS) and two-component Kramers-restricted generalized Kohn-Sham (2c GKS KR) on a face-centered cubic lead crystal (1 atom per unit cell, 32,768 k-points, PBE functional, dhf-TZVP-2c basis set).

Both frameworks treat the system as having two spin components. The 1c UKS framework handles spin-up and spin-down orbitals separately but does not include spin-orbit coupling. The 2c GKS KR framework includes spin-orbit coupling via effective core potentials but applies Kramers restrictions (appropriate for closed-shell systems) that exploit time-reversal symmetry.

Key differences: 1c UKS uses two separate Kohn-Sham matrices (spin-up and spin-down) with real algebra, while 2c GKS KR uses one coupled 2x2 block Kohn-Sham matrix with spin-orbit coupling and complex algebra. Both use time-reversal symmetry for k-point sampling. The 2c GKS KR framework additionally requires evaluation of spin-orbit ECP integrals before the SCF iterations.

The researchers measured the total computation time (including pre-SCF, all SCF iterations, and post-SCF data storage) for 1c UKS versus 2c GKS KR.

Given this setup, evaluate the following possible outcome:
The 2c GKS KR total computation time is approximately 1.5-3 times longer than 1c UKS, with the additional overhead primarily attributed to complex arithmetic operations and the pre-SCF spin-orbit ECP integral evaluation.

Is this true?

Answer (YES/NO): NO